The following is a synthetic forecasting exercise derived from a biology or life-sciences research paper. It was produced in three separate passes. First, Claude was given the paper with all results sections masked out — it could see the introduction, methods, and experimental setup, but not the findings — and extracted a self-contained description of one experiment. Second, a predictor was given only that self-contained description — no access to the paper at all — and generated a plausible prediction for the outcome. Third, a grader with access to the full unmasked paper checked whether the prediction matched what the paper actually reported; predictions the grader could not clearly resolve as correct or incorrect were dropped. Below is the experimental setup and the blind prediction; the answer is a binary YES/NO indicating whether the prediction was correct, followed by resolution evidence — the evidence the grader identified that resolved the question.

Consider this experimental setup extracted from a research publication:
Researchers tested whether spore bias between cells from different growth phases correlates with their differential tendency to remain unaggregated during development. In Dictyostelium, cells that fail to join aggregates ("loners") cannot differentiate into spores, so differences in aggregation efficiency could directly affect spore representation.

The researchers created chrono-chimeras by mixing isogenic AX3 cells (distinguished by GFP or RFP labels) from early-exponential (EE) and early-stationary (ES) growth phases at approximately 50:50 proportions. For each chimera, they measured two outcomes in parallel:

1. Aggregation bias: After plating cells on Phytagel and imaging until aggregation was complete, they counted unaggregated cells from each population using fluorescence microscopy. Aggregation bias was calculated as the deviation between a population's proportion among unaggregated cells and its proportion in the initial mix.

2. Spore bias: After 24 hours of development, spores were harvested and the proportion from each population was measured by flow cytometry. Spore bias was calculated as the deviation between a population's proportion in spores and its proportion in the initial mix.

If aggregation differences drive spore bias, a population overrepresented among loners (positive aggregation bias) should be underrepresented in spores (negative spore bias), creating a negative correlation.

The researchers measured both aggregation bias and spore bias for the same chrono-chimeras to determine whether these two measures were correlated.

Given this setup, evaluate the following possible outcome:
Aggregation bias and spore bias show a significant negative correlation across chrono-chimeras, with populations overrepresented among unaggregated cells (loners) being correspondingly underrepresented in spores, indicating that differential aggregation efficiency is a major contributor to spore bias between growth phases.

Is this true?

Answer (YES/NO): YES